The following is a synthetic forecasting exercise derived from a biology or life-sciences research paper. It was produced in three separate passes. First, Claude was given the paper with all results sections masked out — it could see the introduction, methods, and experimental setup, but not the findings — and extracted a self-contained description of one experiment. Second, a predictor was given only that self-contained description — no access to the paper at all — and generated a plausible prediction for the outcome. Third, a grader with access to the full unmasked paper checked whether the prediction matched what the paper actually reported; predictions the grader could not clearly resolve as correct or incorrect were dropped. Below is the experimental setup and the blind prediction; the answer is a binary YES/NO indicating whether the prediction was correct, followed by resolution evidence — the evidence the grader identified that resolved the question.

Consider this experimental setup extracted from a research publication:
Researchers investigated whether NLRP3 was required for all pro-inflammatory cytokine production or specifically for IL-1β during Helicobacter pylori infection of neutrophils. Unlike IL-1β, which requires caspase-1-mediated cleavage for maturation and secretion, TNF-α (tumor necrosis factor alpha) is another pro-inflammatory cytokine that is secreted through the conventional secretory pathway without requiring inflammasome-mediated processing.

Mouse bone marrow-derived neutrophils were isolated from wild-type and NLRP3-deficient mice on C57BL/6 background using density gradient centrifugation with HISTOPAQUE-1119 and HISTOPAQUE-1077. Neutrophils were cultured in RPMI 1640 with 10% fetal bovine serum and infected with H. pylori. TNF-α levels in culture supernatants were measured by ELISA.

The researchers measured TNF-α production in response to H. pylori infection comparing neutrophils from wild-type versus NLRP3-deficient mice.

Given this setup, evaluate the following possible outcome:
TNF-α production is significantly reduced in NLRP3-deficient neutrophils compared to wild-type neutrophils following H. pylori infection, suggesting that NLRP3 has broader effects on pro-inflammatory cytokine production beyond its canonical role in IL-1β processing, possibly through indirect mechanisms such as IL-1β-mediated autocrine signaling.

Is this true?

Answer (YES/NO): NO